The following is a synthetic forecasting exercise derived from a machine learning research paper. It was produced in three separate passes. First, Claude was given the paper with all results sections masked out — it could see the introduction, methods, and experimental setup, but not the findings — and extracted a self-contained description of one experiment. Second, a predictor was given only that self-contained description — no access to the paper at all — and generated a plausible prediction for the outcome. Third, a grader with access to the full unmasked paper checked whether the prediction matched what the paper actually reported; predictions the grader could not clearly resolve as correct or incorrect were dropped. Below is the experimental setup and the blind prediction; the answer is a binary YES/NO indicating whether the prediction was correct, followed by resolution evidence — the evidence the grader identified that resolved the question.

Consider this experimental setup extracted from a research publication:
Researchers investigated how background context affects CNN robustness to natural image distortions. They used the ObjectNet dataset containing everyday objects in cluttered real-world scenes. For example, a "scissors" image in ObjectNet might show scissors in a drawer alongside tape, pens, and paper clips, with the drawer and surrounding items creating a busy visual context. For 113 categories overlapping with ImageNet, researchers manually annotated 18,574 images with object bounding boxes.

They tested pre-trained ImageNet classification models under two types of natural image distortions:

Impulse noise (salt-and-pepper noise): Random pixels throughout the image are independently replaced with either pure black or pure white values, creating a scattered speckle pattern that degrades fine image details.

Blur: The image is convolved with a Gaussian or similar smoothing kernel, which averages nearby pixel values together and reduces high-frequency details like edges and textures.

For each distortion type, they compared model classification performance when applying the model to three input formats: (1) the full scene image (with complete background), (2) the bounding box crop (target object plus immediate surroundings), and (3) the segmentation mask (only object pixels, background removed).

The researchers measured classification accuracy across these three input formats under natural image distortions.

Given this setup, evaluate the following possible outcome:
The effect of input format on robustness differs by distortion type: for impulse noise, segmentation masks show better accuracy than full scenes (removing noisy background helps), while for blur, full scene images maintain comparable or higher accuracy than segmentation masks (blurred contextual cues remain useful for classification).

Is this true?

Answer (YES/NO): NO